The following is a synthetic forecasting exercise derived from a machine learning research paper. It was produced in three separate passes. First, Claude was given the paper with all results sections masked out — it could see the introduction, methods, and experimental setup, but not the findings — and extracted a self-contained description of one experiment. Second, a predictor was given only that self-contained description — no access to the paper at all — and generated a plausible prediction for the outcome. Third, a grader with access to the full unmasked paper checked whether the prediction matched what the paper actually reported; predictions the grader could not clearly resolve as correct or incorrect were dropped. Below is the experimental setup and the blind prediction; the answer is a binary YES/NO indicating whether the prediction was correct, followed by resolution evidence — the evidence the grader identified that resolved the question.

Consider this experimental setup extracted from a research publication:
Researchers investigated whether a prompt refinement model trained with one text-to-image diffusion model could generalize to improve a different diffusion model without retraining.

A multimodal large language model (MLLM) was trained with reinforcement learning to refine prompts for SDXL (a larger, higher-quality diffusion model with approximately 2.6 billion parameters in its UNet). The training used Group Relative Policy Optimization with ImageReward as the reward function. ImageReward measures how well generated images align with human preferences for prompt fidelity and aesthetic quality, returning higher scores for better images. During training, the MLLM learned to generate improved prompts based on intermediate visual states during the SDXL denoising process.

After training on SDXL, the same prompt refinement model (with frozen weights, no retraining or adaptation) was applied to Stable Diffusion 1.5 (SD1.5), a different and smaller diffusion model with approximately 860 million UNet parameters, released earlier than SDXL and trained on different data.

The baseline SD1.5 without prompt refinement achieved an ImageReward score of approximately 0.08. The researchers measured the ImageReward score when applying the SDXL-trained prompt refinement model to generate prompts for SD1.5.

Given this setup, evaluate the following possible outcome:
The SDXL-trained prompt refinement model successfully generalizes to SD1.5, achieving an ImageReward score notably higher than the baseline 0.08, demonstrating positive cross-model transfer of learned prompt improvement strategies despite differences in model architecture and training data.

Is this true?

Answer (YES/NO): YES